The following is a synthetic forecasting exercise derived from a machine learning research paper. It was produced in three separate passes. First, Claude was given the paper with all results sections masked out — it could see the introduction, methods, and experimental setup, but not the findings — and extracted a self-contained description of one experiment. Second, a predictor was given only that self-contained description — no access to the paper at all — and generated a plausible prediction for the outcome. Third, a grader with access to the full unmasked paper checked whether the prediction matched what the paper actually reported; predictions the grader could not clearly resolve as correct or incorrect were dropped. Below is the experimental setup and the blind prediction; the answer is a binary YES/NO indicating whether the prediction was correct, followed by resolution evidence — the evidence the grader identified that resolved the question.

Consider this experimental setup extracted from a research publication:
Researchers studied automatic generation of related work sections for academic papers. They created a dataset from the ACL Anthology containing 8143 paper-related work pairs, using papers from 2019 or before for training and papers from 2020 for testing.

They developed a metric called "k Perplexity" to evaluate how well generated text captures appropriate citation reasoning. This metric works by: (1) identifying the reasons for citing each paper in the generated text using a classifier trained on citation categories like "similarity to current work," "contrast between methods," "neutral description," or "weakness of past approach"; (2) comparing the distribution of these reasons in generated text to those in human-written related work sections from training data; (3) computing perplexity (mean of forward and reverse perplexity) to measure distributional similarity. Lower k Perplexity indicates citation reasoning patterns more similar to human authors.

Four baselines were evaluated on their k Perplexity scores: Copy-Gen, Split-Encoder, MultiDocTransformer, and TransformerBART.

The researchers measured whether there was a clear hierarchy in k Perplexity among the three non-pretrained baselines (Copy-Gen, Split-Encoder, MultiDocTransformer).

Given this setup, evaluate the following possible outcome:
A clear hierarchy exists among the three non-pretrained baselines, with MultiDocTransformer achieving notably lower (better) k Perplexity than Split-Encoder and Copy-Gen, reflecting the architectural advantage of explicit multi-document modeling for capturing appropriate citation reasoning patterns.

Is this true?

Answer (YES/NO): NO